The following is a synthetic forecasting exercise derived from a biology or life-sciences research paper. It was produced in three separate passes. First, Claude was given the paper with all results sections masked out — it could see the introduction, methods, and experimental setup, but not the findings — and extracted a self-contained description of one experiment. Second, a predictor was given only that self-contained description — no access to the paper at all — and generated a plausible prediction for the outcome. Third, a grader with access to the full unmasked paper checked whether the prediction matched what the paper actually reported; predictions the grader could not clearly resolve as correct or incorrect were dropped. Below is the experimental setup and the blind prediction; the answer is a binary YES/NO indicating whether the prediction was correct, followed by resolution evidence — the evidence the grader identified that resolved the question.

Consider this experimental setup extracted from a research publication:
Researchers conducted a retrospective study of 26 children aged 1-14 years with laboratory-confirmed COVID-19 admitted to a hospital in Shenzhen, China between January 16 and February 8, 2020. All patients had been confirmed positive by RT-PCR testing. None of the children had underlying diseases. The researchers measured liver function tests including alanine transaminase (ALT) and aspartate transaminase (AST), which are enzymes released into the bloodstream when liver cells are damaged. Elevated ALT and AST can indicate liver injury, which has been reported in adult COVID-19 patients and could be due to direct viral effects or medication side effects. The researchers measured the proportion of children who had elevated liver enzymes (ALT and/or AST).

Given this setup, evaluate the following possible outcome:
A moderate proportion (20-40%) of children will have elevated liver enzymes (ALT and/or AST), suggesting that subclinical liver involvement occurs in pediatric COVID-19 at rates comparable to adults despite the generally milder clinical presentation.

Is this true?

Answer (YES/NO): NO